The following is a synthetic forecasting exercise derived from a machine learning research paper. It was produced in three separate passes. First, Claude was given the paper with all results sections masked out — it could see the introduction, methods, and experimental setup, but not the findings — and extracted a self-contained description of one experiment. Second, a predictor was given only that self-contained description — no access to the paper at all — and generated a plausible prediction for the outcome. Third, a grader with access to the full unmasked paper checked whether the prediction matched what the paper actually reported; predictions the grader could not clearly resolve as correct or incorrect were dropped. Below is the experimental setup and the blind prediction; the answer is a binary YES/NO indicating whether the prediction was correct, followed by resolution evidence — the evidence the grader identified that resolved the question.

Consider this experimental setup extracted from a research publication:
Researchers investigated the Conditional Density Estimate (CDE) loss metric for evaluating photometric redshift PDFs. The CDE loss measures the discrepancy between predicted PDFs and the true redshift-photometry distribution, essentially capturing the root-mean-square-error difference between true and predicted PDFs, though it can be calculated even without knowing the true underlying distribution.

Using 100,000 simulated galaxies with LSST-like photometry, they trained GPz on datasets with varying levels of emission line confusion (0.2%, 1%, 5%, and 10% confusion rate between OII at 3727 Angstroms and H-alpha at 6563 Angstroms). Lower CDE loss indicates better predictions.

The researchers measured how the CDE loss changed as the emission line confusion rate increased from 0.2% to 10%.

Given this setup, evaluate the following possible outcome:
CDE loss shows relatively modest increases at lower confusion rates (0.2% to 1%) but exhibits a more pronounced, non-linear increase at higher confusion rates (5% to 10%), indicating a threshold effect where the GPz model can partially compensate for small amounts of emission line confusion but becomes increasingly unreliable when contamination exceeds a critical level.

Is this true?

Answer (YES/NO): NO